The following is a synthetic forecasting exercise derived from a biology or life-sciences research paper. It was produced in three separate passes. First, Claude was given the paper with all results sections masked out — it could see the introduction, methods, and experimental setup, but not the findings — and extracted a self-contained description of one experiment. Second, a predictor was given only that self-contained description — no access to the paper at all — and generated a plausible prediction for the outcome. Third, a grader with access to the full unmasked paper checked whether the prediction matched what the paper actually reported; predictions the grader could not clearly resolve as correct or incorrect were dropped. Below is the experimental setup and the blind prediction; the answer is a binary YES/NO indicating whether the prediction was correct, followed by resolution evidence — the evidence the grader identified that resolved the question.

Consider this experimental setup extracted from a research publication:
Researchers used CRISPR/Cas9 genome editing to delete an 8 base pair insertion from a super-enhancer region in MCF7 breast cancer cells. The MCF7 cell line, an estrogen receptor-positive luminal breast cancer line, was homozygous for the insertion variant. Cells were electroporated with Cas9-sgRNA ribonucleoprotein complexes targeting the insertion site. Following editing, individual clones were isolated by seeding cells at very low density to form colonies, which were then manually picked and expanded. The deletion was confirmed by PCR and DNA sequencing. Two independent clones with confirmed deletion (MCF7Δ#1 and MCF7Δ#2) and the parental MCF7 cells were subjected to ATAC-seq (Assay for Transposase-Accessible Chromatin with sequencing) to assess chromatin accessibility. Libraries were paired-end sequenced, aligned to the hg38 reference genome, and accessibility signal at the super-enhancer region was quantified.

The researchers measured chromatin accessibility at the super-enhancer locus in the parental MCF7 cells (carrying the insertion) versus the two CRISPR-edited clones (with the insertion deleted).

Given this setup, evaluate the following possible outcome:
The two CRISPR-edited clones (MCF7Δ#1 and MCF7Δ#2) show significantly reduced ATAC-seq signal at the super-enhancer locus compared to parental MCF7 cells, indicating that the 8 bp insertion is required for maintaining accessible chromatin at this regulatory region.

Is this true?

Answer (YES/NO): NO